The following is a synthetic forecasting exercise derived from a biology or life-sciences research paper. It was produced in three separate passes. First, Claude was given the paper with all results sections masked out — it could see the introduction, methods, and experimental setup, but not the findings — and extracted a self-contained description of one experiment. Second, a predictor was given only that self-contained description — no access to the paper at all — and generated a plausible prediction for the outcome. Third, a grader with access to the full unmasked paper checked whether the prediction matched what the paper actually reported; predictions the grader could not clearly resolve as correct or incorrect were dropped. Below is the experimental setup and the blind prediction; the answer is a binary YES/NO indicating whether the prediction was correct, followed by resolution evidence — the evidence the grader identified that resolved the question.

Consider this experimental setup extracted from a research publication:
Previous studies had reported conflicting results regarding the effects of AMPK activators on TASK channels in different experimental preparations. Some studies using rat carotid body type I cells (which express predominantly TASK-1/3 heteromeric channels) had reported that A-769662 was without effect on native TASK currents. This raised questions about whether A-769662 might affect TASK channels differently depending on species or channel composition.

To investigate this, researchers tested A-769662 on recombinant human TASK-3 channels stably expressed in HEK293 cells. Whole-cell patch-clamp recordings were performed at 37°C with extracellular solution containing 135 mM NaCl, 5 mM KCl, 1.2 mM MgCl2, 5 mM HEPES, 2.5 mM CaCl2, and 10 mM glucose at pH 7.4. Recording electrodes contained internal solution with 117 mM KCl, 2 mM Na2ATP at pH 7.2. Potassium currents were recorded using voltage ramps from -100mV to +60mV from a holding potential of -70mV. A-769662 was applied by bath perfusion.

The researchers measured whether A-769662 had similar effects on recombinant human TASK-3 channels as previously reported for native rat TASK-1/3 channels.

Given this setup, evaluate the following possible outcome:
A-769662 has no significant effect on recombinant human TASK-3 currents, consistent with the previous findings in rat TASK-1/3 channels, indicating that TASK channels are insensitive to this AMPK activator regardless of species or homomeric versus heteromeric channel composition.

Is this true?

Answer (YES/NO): NO